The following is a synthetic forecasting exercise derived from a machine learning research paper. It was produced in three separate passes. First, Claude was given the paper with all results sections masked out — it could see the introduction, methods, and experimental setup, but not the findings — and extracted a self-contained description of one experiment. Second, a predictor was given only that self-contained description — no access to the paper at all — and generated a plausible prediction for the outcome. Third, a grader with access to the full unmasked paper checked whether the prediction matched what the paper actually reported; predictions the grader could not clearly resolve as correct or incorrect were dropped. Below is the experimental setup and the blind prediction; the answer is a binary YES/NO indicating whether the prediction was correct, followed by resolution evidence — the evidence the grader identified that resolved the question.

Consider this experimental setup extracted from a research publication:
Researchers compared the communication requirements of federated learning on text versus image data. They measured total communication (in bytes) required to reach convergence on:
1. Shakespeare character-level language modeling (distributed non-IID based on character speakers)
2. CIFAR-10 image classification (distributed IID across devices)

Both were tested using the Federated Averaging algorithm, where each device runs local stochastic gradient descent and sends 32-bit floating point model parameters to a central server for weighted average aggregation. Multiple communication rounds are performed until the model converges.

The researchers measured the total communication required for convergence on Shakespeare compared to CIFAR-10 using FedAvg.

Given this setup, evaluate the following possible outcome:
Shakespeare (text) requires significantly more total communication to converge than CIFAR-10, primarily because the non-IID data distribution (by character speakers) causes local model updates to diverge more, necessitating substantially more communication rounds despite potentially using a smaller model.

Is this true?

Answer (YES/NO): YES